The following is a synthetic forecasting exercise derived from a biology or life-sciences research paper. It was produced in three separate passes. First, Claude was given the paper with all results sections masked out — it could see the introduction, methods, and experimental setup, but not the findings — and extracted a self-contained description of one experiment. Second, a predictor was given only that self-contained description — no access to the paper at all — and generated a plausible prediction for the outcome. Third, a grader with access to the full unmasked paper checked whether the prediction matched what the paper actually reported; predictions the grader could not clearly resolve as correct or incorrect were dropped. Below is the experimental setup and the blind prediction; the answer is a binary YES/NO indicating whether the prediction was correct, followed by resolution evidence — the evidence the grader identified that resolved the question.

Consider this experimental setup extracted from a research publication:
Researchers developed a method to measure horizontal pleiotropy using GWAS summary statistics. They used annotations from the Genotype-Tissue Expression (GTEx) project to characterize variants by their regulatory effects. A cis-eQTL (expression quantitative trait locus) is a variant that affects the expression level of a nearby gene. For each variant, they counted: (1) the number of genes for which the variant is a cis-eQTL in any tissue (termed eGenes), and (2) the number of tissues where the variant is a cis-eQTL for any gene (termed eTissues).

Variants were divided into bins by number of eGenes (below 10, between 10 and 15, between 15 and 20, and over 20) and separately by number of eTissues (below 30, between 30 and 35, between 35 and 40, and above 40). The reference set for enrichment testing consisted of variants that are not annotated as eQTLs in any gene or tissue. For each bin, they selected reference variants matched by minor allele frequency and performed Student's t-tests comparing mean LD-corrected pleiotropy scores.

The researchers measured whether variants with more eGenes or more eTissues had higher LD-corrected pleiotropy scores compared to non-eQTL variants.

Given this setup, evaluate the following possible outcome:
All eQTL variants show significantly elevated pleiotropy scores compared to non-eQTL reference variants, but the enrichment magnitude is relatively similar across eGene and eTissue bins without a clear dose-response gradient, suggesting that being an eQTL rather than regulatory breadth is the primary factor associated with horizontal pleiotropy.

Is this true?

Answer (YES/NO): NO